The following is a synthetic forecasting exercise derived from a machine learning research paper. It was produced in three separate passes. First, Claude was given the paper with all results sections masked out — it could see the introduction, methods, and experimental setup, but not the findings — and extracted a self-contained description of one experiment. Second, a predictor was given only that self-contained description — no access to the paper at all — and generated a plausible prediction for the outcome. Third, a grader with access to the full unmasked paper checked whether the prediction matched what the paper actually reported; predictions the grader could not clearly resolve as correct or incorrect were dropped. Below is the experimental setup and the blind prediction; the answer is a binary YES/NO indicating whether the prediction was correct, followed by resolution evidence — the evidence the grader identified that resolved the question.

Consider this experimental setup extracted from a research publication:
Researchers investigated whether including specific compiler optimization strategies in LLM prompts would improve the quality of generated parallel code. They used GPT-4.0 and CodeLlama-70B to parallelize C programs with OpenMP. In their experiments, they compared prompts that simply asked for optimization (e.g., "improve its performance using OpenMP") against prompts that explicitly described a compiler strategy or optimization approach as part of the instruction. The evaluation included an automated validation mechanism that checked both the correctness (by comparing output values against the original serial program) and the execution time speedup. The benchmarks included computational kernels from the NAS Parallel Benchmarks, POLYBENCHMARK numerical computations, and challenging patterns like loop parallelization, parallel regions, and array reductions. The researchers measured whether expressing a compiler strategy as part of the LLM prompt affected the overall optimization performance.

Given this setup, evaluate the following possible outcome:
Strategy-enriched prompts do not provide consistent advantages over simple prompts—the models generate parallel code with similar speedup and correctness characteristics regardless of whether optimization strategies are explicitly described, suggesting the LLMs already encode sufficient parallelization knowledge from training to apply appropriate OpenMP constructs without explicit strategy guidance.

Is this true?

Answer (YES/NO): NO